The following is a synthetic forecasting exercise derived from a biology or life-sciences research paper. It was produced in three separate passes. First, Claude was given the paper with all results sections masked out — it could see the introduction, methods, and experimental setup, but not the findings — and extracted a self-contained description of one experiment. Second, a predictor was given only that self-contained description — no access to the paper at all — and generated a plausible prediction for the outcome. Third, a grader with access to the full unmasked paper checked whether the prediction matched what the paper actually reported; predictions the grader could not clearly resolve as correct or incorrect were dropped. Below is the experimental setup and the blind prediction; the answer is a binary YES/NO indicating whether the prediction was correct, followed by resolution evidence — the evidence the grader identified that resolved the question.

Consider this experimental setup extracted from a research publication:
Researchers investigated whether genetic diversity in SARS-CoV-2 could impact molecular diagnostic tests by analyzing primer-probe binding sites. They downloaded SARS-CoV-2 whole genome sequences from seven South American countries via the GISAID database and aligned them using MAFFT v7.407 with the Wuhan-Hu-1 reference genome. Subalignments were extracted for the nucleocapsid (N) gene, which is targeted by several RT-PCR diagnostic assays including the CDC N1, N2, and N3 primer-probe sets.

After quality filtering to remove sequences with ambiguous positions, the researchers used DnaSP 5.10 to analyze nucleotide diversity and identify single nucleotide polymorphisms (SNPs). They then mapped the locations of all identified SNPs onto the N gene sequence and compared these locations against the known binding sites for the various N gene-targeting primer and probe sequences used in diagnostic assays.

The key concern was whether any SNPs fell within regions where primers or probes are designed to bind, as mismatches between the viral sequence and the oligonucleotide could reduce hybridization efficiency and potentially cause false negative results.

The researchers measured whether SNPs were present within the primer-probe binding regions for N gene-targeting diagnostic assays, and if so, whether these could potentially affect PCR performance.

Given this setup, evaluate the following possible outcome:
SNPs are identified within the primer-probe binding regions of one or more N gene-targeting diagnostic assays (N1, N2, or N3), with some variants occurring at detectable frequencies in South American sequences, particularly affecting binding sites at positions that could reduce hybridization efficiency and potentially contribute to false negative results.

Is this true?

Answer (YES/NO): YES